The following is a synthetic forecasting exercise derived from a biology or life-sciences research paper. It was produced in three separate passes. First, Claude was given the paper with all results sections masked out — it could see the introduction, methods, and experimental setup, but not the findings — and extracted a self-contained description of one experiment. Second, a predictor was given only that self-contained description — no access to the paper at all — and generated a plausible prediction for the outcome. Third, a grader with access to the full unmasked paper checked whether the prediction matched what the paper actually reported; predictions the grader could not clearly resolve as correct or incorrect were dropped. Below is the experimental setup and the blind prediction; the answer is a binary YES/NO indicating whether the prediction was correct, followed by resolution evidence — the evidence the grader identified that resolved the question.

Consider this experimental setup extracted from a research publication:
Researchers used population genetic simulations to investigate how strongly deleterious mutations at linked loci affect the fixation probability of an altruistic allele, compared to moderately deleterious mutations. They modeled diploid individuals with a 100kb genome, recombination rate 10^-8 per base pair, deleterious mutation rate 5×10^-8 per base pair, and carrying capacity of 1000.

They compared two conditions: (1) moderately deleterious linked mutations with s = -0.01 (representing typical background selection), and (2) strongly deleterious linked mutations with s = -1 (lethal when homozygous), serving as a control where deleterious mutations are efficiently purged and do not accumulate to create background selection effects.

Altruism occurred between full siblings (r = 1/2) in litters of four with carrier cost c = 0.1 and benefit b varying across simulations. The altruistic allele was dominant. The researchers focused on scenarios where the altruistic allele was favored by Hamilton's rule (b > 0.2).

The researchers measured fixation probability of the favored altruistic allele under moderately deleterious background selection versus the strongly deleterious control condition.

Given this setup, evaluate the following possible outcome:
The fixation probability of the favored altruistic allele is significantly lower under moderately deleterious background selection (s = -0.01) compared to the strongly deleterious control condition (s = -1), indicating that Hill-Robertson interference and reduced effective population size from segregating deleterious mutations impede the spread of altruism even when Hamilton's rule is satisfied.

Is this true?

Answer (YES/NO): YES